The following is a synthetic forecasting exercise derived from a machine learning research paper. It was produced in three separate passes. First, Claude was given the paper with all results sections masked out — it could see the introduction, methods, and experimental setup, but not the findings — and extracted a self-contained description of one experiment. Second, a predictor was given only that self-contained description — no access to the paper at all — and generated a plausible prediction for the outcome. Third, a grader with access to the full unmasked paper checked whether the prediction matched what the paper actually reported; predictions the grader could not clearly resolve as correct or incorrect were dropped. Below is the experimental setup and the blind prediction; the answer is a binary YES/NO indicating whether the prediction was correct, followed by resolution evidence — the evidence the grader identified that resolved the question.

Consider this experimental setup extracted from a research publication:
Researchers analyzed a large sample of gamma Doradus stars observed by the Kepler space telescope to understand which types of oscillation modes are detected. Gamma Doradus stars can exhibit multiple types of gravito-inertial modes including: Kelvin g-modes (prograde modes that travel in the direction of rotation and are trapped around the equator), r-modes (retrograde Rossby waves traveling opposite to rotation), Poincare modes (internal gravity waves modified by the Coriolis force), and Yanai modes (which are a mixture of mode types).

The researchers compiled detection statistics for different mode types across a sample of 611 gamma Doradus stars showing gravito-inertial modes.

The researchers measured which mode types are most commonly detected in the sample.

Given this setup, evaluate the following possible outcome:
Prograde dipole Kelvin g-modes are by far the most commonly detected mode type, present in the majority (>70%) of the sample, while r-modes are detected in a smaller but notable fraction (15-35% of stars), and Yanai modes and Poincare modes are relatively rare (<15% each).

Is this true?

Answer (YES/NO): NO